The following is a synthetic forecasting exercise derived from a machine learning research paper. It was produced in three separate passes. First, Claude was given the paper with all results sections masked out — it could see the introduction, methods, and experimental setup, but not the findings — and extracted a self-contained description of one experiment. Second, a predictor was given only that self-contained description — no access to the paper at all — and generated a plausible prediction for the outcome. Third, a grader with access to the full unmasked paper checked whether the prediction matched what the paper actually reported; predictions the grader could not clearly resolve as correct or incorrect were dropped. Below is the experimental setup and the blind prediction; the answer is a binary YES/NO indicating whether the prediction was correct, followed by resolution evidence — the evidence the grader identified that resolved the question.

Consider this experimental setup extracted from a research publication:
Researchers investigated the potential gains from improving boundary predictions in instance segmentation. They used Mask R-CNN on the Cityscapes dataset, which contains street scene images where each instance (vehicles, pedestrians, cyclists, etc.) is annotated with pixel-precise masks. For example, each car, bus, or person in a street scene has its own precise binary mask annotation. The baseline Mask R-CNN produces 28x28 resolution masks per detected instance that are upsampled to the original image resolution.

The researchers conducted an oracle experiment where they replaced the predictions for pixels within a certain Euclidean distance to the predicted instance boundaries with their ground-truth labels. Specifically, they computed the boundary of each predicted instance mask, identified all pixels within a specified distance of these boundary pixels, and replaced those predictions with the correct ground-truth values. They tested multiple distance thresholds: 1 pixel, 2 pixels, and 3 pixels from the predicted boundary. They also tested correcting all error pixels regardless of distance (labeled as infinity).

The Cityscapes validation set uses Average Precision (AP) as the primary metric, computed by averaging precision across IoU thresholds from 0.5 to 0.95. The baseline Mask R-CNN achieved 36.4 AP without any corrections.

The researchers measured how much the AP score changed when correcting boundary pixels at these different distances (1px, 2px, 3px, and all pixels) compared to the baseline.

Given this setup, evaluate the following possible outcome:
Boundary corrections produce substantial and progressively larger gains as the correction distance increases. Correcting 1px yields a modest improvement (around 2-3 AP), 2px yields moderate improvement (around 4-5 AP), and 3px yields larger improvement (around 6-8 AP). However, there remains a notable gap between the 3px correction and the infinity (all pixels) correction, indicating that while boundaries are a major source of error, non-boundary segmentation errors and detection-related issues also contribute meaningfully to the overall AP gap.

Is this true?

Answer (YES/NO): NO